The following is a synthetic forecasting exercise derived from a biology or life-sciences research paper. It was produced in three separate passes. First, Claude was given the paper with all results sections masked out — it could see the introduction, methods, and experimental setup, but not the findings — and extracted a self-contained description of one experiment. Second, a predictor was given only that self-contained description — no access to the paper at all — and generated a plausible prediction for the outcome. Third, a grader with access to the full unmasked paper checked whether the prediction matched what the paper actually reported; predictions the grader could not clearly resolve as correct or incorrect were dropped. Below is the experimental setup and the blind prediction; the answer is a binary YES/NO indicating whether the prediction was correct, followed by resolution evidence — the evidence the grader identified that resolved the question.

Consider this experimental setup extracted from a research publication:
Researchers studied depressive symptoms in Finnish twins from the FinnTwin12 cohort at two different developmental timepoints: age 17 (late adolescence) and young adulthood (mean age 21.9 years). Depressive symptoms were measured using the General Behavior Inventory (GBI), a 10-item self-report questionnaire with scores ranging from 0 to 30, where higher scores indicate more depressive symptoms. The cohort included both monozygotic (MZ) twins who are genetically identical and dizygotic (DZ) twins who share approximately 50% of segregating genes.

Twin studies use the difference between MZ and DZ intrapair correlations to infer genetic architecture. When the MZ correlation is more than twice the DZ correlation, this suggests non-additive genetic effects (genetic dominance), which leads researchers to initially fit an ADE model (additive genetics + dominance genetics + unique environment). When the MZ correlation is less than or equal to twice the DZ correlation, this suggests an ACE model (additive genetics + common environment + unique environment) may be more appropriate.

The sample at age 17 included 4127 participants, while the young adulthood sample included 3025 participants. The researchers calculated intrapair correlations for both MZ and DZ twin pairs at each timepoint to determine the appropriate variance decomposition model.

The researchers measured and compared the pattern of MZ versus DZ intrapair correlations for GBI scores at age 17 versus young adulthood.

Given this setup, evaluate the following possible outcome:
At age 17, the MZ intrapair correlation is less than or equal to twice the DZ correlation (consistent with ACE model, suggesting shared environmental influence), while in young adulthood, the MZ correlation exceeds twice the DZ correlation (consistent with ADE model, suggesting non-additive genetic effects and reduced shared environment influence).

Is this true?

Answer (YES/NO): NO